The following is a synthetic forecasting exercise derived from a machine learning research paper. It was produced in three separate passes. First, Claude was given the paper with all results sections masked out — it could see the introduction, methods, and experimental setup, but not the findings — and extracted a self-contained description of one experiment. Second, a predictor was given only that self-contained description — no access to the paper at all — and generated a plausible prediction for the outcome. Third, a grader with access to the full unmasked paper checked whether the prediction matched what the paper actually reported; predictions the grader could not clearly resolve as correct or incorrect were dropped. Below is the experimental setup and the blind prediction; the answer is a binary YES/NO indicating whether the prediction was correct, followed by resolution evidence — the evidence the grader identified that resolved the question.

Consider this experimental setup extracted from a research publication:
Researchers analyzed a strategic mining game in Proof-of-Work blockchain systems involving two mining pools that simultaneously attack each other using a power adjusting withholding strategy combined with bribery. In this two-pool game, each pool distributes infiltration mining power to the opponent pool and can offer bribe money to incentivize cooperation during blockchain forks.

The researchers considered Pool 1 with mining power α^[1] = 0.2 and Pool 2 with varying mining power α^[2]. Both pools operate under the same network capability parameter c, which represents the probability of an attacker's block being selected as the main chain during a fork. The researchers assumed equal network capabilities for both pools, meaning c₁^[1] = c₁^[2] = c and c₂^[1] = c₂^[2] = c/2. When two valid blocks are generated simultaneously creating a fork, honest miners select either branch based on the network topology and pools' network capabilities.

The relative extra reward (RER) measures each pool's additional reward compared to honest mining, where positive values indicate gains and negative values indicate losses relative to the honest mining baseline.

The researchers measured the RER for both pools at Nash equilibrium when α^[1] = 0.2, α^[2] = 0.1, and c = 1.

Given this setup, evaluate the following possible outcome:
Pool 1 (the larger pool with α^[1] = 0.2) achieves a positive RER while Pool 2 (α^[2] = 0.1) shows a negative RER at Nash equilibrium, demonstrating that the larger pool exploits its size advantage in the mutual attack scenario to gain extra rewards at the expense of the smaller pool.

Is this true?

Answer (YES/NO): YES